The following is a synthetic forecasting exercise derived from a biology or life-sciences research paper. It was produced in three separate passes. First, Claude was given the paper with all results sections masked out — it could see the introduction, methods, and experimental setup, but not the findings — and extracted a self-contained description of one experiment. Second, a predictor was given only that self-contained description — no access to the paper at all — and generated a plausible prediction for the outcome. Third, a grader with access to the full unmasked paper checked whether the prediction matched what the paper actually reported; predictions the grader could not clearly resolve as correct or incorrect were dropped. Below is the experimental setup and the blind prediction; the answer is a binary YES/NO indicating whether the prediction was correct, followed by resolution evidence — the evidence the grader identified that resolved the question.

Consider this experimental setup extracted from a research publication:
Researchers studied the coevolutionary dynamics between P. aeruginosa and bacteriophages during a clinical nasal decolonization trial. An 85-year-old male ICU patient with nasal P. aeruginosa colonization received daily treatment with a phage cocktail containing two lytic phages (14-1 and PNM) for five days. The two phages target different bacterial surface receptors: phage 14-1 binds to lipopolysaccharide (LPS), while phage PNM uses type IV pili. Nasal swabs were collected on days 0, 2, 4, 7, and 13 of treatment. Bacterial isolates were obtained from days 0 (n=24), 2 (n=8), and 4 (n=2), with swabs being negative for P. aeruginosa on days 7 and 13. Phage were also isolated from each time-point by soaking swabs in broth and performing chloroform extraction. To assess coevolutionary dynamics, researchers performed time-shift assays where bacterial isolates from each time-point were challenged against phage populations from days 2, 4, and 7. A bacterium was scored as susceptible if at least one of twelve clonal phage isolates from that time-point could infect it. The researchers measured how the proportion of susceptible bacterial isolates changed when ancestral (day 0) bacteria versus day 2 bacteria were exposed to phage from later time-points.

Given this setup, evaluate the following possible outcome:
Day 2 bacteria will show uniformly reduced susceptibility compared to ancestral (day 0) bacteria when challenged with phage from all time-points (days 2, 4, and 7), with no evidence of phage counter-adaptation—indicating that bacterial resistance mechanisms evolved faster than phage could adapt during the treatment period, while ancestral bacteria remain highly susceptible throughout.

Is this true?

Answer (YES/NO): YES